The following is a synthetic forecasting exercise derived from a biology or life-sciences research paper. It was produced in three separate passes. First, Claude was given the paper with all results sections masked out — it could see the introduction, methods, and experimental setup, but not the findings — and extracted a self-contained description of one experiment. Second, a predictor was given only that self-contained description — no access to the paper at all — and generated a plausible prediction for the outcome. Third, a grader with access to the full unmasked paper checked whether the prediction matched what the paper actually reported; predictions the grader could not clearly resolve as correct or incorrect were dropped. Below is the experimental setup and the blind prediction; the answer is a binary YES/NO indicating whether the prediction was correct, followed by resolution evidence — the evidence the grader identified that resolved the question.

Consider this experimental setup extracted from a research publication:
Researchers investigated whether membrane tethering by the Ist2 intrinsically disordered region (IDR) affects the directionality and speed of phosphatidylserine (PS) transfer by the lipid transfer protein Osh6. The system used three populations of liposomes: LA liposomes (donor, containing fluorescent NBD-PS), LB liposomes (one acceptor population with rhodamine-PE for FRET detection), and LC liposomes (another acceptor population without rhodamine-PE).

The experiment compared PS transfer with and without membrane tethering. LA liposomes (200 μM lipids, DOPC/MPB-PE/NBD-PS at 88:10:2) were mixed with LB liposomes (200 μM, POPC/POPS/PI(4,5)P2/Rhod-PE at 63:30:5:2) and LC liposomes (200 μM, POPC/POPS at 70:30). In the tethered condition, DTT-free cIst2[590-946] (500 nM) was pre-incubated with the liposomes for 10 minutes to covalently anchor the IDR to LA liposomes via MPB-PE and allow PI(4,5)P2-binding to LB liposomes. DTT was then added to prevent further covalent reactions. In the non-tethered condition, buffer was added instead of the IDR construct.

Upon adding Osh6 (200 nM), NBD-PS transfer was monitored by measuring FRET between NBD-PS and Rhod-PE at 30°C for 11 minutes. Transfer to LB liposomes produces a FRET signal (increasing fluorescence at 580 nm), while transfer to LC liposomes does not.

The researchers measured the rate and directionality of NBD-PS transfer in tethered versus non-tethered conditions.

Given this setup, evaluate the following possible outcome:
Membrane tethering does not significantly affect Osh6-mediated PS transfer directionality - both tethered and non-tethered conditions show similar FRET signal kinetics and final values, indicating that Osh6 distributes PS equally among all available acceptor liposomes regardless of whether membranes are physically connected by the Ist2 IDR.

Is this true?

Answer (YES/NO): NO